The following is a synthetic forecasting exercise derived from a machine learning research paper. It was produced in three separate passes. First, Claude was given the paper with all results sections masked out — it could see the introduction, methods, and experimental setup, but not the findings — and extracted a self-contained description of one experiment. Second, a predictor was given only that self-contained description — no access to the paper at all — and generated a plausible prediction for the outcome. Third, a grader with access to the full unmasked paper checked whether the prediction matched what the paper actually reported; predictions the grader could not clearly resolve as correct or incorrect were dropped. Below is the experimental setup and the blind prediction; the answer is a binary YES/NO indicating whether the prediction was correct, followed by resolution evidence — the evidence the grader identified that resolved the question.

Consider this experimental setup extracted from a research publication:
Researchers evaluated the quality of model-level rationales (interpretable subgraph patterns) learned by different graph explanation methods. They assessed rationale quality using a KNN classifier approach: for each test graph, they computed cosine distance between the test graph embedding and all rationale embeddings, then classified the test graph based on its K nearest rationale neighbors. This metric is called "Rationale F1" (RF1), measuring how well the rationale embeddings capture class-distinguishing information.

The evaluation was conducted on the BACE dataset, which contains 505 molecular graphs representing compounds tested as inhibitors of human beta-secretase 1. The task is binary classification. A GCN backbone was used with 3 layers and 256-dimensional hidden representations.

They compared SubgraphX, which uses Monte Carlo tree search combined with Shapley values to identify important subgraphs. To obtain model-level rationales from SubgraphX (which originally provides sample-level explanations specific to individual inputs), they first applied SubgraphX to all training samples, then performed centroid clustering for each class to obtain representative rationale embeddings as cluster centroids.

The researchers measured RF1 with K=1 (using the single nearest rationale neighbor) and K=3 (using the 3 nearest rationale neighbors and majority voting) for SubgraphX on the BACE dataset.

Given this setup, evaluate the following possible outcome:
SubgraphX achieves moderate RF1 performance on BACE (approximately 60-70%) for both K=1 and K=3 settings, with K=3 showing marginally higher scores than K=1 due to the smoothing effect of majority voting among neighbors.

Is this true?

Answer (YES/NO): NO